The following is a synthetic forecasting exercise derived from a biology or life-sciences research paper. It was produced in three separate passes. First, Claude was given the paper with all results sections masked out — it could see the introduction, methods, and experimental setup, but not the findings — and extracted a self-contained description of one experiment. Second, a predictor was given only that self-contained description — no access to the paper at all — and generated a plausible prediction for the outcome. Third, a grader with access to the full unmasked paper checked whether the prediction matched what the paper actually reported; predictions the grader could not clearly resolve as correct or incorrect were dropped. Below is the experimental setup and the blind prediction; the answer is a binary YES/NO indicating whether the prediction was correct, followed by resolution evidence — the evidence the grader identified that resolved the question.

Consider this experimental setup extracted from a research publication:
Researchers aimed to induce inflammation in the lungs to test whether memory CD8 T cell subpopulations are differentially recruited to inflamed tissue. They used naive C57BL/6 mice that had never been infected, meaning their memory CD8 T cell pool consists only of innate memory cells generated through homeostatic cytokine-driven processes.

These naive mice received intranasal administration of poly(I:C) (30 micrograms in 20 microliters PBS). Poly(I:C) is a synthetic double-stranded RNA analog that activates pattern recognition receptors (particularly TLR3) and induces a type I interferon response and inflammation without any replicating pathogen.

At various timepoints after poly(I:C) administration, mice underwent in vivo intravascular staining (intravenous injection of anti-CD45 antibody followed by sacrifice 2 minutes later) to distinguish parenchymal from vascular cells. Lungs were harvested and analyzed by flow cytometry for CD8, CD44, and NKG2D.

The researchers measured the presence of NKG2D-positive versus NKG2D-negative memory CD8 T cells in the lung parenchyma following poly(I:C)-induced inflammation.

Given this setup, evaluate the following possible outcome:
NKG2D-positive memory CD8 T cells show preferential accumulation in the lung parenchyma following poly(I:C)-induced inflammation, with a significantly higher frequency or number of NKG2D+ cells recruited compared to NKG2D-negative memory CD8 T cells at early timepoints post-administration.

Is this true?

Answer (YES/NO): YES